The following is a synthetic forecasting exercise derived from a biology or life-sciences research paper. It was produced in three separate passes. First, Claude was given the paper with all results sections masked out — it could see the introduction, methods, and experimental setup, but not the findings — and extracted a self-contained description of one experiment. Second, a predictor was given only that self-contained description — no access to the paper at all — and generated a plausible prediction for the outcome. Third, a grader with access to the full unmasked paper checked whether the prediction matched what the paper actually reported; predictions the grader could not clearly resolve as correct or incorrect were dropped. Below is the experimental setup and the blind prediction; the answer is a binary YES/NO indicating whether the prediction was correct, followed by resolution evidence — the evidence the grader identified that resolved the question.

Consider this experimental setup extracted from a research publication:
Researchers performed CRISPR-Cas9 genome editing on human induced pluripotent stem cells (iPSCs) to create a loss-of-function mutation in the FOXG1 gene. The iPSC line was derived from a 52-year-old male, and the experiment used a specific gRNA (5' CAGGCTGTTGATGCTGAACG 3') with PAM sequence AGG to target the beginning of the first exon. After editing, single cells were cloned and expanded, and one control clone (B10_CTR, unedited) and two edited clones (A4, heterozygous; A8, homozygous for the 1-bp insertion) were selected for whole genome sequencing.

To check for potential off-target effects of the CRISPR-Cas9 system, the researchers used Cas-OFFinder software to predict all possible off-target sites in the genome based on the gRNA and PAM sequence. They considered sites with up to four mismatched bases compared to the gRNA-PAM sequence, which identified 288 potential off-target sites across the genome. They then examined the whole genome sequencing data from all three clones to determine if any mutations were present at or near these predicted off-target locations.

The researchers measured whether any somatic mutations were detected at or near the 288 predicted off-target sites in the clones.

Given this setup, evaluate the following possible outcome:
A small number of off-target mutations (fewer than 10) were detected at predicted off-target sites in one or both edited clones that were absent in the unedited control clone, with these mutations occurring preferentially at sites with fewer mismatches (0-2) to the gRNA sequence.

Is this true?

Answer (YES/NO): NO